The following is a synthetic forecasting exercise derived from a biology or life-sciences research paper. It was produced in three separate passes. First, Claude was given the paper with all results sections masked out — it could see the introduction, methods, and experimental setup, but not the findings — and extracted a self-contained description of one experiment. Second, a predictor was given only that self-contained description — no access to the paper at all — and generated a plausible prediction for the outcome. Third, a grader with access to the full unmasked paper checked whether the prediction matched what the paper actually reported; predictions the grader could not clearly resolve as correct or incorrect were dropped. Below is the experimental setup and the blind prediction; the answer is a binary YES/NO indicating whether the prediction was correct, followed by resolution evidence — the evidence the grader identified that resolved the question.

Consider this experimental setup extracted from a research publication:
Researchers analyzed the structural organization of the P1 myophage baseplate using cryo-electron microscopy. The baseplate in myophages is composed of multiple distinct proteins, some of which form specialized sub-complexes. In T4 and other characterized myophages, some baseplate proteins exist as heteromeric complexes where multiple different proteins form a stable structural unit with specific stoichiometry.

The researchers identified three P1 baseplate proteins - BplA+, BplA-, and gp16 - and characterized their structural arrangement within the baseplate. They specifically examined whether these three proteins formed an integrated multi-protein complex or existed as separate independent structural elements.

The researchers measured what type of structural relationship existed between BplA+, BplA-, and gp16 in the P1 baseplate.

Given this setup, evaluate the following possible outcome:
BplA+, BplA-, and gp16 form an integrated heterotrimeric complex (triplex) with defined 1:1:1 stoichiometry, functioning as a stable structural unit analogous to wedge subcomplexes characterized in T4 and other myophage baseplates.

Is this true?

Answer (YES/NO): YES